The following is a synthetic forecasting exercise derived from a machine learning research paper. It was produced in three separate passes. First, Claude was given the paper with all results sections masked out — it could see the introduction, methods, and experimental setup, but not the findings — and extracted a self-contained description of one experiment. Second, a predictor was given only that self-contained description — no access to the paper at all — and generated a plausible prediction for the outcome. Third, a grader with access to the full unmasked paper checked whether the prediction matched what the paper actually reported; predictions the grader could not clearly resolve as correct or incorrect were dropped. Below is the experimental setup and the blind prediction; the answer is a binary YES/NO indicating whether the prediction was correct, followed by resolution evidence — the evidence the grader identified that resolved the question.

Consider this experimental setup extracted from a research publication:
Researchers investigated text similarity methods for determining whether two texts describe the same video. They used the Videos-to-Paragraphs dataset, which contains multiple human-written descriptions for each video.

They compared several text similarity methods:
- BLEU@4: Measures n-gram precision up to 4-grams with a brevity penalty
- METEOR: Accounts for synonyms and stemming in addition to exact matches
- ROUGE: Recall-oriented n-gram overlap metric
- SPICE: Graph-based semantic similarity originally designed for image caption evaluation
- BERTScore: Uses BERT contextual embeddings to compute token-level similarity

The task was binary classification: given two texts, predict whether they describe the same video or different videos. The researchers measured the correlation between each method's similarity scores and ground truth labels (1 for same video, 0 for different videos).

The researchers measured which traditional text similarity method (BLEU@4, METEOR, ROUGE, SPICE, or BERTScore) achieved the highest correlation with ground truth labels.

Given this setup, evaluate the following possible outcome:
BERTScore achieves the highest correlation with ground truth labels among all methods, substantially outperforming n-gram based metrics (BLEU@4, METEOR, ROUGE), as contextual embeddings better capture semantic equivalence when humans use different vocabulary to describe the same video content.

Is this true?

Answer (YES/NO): NO